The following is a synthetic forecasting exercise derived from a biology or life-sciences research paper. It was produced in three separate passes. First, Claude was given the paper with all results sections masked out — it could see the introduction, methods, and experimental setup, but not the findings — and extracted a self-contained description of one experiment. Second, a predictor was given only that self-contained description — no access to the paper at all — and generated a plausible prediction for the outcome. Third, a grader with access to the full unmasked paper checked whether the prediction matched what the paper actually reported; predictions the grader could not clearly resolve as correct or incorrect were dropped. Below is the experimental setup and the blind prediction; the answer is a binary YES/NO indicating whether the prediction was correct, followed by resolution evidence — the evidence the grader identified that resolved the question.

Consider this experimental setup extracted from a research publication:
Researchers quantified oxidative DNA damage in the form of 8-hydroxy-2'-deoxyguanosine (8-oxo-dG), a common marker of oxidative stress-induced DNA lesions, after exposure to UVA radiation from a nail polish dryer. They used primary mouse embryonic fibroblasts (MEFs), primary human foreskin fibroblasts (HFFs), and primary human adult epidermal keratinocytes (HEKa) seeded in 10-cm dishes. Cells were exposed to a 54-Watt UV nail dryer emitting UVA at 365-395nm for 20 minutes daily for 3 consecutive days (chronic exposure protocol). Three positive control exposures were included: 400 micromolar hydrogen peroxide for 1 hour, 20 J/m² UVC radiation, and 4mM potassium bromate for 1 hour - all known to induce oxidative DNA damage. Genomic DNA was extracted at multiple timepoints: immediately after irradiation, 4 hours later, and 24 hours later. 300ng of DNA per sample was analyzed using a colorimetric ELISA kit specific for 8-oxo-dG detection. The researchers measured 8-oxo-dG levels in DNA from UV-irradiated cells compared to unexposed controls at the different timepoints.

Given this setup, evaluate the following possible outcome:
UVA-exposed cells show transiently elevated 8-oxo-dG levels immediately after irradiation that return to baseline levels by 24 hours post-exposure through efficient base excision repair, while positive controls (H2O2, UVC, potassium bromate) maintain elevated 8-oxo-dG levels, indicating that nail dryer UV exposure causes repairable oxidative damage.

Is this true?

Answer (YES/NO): NO